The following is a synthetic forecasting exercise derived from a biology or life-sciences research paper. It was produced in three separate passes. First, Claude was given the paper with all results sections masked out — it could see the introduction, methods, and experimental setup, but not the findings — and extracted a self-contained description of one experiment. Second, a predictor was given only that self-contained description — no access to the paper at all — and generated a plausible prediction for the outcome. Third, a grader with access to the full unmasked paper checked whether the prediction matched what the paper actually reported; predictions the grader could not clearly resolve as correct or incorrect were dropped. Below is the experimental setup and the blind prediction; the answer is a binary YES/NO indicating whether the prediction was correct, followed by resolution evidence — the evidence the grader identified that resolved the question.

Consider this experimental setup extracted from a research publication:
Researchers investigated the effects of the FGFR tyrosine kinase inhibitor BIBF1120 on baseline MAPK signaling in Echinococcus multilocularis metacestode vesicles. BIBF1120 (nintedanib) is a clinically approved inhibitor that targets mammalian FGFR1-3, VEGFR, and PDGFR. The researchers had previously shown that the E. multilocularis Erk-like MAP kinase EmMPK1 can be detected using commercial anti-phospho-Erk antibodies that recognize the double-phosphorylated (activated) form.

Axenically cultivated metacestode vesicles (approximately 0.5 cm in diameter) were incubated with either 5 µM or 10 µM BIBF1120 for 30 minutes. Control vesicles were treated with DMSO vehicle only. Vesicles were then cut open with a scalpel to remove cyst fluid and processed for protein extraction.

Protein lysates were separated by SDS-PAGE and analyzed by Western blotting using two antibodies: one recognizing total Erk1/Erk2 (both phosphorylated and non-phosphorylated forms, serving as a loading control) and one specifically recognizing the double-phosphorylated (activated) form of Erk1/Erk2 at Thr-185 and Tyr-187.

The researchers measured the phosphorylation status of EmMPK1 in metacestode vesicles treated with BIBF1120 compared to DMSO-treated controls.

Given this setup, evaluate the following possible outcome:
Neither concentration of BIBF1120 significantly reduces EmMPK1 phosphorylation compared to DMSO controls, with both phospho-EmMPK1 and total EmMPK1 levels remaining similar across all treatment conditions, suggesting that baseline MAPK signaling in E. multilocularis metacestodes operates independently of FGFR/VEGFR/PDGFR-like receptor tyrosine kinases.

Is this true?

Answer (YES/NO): NO